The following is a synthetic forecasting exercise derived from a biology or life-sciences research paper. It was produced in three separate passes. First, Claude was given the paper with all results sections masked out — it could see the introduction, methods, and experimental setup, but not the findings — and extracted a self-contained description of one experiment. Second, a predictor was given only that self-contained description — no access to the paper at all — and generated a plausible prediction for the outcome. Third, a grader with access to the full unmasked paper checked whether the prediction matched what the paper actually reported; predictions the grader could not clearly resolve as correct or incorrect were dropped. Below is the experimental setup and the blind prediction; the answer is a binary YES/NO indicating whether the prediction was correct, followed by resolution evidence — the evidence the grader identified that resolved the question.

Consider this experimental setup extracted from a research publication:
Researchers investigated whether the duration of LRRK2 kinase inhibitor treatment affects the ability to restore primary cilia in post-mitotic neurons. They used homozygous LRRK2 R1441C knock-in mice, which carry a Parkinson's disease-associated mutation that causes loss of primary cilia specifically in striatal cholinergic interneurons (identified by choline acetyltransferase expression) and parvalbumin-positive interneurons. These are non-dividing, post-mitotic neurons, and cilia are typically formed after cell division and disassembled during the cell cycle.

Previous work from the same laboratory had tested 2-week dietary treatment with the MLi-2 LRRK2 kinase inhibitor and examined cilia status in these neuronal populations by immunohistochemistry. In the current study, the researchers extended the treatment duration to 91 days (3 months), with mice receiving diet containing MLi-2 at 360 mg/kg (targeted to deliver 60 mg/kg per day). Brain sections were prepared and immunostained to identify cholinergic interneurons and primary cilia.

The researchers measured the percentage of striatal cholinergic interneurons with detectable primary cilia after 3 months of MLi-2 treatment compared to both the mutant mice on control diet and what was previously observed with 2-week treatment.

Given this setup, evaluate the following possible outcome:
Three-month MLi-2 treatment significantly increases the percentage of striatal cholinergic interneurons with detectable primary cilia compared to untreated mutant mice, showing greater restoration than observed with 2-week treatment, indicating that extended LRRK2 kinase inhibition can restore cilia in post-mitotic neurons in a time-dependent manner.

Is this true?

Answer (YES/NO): YES